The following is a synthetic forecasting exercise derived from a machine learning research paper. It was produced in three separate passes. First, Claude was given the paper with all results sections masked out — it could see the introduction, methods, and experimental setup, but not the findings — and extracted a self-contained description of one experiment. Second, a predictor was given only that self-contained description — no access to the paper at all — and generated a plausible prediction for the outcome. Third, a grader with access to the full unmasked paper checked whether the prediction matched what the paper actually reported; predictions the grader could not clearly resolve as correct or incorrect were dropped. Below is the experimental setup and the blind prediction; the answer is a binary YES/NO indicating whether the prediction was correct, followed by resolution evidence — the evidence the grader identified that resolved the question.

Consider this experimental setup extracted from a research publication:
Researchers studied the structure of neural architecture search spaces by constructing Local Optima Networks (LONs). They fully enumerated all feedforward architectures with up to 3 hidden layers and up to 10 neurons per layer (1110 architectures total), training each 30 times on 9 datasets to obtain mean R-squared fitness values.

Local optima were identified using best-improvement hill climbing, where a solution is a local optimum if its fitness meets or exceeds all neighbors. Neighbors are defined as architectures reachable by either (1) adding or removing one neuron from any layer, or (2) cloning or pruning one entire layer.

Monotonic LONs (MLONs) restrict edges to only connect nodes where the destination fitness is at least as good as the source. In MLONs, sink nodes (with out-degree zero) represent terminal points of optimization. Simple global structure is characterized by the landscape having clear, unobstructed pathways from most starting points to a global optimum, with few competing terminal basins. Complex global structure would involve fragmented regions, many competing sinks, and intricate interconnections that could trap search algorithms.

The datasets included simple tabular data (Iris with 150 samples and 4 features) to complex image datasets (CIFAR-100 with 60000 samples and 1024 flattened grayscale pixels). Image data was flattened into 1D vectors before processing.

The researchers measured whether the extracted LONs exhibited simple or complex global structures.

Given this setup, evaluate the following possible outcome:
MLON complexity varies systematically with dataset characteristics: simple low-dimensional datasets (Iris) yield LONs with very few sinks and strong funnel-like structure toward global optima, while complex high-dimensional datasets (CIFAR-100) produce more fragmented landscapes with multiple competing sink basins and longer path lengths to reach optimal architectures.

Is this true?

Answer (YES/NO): NO